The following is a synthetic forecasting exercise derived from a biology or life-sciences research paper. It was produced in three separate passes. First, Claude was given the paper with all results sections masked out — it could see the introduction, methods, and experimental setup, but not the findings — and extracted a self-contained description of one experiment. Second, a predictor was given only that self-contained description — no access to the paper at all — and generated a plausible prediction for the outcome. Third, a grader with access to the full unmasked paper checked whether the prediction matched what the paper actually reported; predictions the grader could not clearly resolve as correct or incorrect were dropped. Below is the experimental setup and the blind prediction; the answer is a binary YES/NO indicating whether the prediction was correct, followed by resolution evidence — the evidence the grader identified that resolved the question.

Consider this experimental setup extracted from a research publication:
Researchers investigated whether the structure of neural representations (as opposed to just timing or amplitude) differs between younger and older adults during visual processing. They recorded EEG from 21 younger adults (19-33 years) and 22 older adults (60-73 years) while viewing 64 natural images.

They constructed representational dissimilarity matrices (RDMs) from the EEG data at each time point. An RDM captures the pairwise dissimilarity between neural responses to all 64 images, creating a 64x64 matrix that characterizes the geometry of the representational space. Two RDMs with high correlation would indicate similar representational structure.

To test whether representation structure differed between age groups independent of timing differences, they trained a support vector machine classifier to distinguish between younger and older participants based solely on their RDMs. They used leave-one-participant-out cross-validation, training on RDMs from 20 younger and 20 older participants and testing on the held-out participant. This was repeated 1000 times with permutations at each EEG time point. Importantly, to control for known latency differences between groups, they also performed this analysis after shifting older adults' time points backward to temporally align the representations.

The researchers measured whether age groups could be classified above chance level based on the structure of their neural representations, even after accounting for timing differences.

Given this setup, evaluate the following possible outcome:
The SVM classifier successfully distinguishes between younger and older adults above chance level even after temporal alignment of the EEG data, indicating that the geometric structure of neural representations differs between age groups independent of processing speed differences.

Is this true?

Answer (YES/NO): NO